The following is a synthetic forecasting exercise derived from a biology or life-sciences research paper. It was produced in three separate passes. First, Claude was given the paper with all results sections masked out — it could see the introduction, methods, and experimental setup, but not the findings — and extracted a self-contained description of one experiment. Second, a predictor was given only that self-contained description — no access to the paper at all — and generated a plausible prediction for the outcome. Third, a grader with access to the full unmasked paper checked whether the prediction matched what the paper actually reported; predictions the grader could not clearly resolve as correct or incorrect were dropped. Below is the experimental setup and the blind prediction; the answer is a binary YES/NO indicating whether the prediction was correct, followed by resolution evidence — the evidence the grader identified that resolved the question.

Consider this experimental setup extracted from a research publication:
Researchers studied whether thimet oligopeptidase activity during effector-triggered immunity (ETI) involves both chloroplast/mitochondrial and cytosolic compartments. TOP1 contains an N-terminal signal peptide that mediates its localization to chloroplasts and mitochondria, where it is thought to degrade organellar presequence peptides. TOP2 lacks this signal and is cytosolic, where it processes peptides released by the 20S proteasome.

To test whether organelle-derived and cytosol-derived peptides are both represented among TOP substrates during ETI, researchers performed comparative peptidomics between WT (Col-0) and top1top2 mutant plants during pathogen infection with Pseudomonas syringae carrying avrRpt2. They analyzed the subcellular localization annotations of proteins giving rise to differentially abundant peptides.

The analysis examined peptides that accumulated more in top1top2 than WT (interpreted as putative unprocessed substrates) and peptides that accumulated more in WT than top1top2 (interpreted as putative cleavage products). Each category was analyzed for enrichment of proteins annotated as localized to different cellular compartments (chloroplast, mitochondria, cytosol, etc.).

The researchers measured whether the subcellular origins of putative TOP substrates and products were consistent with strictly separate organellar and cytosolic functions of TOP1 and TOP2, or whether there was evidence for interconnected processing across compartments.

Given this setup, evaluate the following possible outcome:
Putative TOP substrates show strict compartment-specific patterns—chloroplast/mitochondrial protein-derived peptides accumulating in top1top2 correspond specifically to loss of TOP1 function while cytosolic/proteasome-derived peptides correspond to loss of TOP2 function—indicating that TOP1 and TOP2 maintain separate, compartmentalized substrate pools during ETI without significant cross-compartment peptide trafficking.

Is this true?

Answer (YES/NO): NO